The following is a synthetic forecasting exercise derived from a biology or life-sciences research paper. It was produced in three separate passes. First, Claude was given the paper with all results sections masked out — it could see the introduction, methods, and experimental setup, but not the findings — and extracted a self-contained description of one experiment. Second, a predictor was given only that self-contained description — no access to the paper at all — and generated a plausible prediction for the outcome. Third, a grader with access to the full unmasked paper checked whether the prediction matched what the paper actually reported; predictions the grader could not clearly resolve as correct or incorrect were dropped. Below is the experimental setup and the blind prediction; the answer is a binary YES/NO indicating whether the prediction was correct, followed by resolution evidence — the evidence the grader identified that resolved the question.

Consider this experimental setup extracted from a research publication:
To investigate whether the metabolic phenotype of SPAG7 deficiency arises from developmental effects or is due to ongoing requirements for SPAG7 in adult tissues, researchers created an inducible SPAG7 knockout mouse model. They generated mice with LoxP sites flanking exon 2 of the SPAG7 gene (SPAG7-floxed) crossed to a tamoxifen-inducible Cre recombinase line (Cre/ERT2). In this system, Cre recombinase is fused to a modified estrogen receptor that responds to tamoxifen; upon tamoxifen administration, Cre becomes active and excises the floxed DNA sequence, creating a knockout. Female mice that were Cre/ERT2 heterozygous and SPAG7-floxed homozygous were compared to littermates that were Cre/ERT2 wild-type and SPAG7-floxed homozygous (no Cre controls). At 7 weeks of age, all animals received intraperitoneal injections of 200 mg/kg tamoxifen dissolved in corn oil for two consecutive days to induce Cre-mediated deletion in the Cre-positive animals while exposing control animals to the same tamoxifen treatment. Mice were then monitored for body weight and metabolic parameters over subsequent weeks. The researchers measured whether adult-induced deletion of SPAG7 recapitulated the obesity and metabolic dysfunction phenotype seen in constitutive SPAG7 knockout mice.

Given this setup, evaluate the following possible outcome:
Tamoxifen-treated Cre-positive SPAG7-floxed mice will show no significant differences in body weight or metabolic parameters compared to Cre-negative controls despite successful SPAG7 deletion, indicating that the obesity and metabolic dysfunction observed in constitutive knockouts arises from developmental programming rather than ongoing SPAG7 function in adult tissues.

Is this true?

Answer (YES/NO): YES